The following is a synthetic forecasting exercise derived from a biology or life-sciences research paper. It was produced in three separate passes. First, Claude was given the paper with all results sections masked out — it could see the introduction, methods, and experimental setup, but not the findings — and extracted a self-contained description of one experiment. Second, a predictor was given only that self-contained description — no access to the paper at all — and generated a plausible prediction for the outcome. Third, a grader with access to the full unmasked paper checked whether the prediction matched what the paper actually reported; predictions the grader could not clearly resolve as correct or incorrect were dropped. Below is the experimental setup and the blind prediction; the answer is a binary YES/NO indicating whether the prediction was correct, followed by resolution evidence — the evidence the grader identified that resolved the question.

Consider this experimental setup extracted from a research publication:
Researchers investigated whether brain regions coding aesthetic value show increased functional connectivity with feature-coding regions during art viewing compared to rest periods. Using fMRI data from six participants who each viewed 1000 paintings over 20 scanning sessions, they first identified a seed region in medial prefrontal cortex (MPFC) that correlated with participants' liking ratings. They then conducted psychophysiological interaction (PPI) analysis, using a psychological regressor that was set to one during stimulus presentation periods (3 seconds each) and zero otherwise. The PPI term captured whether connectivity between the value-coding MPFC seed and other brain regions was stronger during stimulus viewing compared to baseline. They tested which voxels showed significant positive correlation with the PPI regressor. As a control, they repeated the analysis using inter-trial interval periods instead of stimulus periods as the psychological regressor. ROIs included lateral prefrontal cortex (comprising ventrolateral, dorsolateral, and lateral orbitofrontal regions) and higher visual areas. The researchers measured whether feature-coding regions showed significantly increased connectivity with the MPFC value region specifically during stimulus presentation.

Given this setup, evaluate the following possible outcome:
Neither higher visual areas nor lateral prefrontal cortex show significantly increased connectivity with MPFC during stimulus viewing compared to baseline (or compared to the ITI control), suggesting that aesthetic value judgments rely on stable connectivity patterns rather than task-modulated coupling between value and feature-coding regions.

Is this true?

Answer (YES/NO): NO